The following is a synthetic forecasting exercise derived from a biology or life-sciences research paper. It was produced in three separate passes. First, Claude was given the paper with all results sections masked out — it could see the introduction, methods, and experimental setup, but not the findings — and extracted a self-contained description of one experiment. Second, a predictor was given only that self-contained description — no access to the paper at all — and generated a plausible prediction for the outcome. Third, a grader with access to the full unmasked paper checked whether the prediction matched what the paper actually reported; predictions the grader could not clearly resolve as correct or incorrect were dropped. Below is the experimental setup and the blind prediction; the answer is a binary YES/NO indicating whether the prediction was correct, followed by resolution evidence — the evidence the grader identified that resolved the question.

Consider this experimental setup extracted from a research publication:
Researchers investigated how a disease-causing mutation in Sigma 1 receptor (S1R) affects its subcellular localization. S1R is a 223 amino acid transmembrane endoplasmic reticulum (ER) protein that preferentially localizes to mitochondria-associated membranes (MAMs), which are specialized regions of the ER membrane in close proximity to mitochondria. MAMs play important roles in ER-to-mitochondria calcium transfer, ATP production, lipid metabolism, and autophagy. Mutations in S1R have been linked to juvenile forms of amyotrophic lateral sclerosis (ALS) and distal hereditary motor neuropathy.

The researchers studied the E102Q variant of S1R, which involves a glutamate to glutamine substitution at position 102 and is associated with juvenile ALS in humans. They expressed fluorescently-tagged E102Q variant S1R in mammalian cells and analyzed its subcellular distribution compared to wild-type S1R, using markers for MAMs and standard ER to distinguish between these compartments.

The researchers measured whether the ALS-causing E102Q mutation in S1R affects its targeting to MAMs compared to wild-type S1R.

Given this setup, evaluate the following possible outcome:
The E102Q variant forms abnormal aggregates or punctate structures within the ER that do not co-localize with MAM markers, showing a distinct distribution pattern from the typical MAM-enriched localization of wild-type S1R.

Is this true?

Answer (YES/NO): NO